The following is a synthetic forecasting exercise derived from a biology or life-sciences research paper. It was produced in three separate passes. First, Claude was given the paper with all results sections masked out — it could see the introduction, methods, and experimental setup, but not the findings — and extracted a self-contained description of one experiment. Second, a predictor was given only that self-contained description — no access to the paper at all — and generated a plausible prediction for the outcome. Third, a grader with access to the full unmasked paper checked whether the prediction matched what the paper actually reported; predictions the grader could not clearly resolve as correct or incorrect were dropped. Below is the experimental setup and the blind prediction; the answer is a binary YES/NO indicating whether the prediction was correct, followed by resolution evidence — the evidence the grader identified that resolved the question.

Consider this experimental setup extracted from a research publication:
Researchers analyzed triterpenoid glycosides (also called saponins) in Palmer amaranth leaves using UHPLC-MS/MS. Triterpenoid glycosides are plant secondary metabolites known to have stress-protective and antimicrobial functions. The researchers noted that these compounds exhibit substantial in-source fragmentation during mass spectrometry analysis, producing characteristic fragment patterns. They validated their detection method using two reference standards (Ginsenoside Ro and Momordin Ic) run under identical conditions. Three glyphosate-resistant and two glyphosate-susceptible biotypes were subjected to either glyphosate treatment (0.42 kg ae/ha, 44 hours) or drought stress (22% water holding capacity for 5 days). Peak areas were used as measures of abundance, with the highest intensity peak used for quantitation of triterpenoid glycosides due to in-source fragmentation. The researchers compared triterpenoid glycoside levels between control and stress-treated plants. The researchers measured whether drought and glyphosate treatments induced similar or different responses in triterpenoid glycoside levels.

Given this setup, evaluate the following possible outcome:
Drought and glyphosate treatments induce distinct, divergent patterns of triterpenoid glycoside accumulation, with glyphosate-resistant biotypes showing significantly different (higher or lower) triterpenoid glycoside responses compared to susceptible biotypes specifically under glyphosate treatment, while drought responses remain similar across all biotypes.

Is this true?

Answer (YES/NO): NO